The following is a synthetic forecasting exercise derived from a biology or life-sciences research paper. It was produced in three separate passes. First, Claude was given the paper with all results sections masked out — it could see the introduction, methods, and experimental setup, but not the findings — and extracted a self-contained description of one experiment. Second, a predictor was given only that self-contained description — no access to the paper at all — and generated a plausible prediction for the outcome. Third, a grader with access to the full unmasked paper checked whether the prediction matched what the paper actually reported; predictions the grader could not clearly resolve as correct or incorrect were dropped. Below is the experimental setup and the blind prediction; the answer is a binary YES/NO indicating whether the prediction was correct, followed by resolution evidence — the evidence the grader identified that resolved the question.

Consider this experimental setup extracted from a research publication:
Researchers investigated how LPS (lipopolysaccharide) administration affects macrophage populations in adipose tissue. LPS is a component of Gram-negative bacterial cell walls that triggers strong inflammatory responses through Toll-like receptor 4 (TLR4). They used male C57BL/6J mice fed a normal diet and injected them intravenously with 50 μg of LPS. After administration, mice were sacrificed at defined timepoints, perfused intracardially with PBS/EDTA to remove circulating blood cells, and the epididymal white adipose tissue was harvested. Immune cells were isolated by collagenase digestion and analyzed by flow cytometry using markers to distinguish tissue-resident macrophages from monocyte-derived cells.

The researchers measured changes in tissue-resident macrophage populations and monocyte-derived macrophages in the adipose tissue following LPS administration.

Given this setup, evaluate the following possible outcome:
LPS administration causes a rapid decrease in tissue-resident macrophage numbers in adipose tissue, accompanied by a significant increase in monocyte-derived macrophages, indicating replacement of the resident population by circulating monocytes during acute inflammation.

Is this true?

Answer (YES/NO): YES